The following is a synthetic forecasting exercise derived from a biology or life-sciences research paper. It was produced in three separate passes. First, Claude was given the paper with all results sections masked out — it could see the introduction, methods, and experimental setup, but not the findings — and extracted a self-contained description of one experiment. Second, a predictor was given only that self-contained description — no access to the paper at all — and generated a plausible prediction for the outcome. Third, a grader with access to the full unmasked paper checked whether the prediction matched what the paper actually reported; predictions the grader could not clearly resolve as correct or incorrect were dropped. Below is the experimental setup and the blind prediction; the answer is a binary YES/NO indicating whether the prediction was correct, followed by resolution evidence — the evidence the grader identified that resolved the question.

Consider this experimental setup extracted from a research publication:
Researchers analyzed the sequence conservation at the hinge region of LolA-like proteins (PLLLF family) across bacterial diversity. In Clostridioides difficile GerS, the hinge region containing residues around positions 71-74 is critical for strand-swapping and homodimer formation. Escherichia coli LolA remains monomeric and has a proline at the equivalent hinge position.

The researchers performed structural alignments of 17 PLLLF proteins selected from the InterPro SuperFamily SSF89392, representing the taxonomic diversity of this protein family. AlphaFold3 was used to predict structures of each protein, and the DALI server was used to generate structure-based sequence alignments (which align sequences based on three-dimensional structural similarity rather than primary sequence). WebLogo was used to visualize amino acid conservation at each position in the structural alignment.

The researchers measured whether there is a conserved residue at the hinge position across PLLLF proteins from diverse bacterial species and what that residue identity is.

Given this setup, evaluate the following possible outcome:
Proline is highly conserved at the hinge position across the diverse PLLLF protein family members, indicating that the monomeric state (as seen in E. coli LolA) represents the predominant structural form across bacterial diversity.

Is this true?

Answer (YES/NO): YES